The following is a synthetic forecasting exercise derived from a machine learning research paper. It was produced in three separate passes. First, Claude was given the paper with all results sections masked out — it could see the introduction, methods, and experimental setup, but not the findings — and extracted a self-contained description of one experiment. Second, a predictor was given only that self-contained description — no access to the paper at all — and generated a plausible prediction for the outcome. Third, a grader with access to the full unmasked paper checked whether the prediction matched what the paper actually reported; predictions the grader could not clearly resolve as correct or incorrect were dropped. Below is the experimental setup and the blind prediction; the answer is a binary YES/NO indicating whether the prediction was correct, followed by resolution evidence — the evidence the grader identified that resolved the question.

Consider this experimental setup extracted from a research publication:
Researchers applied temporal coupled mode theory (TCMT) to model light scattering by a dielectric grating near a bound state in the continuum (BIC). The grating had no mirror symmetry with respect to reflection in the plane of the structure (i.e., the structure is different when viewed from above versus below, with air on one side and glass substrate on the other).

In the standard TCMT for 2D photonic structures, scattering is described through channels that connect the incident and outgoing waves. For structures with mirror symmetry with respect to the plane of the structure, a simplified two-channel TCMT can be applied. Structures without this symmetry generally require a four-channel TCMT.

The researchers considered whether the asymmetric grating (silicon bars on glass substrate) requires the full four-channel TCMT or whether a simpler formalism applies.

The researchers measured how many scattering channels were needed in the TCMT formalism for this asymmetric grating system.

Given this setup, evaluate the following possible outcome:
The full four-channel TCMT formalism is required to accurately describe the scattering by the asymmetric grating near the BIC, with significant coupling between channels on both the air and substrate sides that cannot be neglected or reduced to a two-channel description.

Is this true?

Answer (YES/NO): NO